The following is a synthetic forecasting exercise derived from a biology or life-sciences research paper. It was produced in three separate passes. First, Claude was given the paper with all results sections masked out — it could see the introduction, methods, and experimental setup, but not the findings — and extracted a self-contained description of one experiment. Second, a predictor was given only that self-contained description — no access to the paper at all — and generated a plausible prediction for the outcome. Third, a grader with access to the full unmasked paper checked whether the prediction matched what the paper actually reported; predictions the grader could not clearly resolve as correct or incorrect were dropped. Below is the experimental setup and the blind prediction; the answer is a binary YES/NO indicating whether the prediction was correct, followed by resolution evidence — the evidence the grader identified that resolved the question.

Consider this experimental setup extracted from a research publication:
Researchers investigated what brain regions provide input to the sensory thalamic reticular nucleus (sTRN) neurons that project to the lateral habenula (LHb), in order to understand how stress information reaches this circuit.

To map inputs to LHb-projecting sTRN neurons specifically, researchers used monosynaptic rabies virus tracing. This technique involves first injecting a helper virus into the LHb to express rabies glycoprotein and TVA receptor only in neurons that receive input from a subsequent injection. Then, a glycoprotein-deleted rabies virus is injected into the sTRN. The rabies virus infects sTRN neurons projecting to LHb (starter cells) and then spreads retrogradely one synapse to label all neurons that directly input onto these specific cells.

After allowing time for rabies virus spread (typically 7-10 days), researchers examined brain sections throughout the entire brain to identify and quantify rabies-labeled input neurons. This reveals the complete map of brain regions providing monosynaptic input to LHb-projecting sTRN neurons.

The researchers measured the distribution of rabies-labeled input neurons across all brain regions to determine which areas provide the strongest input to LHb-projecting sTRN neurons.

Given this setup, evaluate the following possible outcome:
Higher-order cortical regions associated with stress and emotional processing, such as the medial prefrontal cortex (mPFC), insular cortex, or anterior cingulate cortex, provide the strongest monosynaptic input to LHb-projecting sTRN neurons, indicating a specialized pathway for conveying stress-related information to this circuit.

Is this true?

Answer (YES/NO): NO